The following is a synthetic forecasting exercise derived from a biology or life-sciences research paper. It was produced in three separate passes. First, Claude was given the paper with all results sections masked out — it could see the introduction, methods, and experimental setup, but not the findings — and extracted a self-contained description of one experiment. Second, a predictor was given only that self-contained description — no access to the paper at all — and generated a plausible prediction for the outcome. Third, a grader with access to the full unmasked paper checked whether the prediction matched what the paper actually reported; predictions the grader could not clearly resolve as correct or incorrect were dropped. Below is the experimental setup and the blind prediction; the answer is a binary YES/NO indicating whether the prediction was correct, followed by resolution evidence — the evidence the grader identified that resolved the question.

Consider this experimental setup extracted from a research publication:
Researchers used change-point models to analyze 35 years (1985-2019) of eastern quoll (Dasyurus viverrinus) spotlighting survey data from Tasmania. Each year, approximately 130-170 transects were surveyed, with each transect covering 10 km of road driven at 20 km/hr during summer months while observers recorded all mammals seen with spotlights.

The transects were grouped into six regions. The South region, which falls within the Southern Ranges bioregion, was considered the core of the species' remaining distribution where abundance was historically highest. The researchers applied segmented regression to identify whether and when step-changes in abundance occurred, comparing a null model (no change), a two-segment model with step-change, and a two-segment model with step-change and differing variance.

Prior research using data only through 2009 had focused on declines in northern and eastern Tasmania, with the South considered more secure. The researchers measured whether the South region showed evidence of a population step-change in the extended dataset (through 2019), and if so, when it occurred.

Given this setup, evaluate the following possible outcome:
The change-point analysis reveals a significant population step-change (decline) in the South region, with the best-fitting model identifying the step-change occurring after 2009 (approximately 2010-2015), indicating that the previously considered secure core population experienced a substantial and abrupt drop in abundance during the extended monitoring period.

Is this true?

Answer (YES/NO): NO